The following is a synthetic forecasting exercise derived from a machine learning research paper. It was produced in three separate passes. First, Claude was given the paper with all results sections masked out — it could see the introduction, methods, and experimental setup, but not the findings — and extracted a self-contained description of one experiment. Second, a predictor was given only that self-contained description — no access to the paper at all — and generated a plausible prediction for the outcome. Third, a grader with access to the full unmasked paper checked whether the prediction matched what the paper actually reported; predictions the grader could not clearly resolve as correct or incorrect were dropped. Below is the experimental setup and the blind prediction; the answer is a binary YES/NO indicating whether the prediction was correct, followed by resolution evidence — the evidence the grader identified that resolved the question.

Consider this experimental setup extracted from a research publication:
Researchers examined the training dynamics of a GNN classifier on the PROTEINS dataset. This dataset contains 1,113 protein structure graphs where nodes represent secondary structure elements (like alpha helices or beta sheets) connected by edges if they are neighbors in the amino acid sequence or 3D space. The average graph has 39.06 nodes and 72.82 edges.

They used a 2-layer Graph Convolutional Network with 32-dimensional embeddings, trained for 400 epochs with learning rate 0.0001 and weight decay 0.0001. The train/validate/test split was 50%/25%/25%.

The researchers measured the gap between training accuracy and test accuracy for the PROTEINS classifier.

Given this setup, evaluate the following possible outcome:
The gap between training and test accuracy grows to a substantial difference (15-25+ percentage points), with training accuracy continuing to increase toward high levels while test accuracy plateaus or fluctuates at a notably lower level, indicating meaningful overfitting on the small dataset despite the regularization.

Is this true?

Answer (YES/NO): YES